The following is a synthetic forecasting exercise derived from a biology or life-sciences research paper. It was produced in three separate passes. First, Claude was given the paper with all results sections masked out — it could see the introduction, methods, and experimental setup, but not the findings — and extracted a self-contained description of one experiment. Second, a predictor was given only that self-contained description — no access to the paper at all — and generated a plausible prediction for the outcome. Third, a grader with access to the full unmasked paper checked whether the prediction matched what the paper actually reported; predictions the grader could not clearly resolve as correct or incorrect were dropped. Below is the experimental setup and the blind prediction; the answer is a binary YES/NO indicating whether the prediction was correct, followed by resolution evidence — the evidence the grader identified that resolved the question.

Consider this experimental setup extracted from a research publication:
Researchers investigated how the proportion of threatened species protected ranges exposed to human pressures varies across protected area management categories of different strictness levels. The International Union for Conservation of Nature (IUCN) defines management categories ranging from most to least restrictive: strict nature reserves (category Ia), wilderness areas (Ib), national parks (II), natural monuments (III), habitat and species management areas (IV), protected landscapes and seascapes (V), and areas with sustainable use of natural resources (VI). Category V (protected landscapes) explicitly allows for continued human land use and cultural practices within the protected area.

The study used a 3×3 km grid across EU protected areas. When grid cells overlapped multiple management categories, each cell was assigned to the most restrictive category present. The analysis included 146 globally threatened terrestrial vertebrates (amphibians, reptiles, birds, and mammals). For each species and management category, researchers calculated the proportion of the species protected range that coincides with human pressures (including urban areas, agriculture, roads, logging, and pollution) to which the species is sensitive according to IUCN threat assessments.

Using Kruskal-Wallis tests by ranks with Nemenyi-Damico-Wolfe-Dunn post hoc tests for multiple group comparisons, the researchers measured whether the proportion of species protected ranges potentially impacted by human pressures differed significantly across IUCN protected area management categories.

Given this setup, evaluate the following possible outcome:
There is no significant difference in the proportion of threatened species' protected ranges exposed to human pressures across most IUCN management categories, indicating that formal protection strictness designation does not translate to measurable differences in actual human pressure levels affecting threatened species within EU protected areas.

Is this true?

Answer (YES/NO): NO